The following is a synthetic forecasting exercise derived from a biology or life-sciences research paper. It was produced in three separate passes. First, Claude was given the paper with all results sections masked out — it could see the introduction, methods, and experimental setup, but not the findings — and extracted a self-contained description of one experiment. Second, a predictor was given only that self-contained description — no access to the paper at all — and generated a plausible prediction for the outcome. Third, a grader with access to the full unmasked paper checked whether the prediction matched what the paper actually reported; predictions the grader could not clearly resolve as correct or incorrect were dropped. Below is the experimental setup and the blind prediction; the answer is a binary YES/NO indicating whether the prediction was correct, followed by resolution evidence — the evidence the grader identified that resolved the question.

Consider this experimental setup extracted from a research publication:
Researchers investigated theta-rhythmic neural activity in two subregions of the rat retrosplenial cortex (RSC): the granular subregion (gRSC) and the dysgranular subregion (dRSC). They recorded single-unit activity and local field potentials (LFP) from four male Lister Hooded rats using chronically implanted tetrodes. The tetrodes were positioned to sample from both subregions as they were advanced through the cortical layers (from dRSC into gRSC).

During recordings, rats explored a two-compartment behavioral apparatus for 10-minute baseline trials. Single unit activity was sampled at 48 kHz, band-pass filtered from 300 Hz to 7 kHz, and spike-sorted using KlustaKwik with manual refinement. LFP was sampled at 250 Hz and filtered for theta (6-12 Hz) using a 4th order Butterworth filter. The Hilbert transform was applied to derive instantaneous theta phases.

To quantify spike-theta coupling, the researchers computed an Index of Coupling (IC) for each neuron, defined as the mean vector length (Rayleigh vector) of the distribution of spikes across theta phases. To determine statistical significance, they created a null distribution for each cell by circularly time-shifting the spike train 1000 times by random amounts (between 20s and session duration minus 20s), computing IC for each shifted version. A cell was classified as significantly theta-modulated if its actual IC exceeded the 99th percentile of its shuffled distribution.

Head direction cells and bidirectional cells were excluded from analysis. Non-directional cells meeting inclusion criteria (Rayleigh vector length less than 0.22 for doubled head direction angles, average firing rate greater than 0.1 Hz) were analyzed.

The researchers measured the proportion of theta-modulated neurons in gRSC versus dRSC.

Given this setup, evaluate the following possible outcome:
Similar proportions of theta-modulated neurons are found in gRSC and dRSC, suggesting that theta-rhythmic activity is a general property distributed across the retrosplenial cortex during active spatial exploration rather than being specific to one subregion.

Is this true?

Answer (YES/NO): NO